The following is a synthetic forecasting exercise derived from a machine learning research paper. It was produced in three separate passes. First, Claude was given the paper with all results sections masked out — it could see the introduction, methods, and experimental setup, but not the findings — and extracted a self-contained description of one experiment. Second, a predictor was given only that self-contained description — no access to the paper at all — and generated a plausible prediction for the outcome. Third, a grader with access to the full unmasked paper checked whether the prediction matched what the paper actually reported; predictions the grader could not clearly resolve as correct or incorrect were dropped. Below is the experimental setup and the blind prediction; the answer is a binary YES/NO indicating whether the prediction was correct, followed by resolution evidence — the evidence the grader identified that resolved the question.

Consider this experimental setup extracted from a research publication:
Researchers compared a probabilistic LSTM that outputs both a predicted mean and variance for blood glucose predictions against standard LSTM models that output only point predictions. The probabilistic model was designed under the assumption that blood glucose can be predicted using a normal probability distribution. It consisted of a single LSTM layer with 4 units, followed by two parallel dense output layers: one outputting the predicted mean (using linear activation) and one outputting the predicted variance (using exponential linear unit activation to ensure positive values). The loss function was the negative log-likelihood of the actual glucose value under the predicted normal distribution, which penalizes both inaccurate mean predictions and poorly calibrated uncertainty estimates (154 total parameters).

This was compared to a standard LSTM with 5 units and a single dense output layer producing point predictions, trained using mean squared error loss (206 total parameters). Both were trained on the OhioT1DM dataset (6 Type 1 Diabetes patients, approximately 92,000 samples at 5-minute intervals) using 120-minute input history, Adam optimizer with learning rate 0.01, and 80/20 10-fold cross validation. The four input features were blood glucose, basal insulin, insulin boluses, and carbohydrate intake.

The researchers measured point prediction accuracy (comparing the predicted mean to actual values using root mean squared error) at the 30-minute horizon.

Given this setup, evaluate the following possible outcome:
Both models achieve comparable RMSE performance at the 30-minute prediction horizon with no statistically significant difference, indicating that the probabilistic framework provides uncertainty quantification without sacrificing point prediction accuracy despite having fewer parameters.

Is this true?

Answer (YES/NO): NO